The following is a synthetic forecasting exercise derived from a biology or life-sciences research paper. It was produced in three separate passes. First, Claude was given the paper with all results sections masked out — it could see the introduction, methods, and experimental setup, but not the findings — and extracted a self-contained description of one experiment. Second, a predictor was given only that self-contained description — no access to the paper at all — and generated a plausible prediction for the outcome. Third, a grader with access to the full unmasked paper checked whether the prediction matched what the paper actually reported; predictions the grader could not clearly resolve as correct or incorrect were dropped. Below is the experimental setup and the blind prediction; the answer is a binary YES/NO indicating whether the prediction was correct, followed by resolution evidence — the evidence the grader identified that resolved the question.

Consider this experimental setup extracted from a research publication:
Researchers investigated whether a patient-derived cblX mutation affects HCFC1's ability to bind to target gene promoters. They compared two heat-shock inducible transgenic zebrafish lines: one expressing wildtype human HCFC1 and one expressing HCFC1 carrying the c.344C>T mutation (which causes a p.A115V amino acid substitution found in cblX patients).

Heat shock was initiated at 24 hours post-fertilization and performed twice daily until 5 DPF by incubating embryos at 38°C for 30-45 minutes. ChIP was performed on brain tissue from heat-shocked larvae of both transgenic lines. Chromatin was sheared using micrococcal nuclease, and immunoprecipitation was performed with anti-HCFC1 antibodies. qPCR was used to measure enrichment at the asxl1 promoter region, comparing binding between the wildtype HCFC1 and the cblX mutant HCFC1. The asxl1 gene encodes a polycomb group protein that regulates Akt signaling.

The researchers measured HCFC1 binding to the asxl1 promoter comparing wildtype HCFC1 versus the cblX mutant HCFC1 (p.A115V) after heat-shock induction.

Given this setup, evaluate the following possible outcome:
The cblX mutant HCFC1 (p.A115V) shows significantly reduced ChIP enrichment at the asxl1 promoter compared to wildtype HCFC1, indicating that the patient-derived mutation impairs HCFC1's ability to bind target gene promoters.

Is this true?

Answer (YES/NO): YES